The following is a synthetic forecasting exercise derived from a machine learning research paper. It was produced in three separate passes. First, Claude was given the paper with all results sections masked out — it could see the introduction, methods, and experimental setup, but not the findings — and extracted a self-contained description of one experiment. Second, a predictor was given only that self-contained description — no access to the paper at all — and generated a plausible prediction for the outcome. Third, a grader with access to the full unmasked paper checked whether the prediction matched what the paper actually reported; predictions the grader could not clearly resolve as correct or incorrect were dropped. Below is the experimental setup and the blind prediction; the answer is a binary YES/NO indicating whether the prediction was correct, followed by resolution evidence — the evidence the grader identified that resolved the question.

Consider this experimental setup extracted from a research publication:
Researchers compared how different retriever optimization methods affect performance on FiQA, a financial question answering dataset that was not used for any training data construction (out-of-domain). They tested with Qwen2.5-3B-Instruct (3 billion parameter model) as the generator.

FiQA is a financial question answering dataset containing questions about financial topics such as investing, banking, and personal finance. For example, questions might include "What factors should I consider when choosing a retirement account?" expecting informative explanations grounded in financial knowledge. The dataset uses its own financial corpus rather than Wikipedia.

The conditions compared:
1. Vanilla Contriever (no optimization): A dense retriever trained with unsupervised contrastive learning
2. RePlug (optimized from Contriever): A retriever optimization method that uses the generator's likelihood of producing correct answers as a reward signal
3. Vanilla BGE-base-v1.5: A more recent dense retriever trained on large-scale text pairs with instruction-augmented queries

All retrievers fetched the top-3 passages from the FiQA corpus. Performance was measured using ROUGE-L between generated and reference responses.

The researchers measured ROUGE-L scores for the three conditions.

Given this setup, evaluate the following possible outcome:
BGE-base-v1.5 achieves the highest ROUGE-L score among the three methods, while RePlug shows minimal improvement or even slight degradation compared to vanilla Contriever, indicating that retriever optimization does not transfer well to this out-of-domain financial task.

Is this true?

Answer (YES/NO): NO